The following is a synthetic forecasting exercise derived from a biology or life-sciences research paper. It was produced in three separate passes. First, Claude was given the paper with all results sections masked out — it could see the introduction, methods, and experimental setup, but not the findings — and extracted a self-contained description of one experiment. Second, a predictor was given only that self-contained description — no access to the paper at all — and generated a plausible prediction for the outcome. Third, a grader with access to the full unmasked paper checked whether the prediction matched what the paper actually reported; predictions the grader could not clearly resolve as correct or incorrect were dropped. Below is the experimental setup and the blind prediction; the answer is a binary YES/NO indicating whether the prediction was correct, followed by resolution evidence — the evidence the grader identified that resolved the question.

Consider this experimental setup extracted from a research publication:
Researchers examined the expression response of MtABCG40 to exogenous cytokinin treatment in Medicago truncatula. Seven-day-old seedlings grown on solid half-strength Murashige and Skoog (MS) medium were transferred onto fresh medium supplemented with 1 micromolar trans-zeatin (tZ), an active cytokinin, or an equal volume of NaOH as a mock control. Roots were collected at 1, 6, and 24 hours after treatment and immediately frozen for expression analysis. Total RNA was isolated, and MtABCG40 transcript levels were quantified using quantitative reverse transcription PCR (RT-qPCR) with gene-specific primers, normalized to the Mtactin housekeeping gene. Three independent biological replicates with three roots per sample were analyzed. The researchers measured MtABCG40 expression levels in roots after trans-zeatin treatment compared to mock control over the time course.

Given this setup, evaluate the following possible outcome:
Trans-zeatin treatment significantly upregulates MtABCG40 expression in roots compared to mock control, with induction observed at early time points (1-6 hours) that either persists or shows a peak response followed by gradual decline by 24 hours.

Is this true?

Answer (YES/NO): YES